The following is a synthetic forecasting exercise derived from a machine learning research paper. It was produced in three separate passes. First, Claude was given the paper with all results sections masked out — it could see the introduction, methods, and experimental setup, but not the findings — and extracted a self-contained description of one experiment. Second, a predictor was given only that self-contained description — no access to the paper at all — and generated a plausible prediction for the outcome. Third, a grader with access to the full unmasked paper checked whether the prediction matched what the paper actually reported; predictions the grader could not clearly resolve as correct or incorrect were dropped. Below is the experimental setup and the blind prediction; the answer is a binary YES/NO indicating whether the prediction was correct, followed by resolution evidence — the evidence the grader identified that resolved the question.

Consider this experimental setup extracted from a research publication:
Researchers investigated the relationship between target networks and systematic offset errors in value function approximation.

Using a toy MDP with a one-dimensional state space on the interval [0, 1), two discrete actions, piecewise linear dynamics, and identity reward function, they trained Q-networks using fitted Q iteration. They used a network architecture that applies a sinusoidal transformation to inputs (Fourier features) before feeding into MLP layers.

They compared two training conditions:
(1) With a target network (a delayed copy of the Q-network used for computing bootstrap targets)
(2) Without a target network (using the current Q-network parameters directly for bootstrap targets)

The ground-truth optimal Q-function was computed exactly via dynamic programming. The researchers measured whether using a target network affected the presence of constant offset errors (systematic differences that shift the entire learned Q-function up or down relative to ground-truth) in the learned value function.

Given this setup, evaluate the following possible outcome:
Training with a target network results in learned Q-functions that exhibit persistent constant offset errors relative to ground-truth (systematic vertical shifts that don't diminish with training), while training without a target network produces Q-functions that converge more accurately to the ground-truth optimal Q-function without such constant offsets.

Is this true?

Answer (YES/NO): YES